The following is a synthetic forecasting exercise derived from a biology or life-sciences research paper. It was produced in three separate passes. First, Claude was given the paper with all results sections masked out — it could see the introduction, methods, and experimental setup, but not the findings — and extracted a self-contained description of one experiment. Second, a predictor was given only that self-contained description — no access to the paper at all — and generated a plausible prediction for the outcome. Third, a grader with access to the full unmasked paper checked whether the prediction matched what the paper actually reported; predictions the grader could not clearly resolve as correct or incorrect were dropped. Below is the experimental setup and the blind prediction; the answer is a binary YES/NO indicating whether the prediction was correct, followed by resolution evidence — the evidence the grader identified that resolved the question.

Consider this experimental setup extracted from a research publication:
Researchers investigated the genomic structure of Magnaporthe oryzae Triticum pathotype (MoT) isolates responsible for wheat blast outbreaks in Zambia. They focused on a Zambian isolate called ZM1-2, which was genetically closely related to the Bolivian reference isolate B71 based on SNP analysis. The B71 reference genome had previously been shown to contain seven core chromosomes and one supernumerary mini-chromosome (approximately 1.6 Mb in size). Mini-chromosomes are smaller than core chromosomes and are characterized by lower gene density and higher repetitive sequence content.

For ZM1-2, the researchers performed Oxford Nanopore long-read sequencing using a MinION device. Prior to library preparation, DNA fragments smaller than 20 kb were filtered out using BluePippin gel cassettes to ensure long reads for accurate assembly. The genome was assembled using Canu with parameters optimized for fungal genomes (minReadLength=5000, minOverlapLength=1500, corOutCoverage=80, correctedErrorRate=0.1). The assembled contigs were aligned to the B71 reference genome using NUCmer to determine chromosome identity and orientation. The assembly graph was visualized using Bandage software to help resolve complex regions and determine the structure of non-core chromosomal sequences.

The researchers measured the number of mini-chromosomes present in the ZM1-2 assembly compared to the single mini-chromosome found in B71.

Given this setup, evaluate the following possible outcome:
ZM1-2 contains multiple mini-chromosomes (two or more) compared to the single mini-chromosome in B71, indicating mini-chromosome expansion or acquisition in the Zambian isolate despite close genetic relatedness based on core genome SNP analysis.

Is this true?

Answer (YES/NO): YES